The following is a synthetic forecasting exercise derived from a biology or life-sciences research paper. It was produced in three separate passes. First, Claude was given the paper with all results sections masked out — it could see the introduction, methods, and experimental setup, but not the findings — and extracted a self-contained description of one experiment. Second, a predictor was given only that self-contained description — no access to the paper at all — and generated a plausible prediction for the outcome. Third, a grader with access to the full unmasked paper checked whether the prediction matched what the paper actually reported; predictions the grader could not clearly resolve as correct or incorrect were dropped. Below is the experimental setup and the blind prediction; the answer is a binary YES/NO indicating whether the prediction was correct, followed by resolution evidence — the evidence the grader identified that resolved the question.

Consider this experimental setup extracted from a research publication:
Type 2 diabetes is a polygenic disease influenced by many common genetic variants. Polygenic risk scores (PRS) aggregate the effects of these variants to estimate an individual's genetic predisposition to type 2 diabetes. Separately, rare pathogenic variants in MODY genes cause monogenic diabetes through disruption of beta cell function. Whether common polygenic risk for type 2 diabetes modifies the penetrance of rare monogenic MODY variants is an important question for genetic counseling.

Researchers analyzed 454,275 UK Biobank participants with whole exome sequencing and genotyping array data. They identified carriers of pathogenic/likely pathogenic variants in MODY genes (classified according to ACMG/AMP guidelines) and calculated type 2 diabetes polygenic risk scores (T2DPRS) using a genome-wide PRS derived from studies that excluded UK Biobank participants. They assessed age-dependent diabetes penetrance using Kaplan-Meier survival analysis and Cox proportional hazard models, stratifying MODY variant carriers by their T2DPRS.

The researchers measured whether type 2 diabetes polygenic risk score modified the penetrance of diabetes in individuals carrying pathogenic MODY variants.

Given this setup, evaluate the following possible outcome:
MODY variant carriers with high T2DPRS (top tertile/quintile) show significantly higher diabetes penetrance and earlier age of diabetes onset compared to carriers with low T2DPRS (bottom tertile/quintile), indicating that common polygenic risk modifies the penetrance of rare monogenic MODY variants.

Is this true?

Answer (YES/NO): YES